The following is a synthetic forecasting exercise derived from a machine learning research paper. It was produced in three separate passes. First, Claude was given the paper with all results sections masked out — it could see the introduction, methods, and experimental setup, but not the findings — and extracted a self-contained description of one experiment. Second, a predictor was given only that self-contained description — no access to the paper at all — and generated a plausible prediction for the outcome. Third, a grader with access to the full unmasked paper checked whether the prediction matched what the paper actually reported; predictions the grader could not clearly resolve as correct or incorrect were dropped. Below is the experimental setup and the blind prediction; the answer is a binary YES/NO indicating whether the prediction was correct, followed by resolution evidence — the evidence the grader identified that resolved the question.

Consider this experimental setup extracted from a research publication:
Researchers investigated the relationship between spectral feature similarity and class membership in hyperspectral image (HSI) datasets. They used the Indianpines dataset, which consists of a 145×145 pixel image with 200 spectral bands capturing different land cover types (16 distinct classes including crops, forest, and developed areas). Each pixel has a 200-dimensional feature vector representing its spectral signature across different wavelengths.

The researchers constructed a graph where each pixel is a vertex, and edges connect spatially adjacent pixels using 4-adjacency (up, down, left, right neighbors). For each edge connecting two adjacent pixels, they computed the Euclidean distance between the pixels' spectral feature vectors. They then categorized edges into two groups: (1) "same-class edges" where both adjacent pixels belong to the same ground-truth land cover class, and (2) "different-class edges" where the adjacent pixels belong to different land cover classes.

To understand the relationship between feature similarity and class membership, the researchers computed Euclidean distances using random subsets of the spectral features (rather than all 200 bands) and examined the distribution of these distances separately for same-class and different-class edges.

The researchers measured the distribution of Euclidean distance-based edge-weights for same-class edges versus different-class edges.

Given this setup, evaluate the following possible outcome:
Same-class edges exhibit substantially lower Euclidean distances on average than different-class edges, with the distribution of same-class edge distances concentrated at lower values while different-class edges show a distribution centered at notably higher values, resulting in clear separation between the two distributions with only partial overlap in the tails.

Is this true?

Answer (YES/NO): NO